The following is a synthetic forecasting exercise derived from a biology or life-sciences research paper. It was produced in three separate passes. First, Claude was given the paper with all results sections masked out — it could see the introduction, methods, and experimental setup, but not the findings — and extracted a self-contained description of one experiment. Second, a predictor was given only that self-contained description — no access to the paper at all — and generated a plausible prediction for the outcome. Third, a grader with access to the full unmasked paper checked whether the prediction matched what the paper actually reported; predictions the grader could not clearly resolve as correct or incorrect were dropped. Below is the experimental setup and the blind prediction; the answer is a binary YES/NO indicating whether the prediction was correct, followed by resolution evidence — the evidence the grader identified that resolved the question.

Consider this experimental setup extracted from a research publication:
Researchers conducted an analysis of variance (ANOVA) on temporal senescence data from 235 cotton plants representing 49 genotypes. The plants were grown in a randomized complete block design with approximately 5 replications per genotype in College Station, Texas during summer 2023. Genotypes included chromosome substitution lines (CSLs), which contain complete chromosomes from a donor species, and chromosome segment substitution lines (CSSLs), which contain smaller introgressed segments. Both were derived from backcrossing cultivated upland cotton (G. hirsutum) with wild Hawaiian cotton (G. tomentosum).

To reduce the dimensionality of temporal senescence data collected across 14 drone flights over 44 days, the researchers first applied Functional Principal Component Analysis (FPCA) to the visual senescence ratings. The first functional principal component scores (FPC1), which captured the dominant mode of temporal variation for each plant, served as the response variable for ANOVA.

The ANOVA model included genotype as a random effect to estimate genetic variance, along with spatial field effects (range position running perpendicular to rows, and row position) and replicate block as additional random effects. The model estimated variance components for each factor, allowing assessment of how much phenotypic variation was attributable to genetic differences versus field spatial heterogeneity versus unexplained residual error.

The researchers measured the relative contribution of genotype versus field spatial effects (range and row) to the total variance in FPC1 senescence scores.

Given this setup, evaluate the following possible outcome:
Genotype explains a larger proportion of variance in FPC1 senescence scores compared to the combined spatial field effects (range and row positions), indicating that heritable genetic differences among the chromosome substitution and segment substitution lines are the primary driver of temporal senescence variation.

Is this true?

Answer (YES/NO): YES